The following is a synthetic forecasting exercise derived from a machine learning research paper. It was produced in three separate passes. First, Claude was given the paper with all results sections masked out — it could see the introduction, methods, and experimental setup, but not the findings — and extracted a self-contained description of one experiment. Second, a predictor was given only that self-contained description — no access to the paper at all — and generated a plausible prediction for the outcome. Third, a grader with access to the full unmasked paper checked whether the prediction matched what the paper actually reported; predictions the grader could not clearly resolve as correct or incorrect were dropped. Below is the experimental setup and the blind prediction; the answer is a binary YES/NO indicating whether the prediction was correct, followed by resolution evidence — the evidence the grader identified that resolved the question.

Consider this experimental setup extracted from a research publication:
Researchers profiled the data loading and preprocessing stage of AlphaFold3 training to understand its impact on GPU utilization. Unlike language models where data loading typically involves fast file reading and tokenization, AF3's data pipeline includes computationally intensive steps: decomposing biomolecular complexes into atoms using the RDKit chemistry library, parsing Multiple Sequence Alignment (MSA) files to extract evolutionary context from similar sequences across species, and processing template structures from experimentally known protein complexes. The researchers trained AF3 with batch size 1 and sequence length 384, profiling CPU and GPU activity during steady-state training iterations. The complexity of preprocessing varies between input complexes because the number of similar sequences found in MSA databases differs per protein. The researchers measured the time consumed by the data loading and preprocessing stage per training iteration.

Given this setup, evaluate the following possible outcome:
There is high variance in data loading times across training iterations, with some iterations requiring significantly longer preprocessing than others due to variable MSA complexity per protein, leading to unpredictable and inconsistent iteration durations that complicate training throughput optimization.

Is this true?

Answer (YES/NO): YES